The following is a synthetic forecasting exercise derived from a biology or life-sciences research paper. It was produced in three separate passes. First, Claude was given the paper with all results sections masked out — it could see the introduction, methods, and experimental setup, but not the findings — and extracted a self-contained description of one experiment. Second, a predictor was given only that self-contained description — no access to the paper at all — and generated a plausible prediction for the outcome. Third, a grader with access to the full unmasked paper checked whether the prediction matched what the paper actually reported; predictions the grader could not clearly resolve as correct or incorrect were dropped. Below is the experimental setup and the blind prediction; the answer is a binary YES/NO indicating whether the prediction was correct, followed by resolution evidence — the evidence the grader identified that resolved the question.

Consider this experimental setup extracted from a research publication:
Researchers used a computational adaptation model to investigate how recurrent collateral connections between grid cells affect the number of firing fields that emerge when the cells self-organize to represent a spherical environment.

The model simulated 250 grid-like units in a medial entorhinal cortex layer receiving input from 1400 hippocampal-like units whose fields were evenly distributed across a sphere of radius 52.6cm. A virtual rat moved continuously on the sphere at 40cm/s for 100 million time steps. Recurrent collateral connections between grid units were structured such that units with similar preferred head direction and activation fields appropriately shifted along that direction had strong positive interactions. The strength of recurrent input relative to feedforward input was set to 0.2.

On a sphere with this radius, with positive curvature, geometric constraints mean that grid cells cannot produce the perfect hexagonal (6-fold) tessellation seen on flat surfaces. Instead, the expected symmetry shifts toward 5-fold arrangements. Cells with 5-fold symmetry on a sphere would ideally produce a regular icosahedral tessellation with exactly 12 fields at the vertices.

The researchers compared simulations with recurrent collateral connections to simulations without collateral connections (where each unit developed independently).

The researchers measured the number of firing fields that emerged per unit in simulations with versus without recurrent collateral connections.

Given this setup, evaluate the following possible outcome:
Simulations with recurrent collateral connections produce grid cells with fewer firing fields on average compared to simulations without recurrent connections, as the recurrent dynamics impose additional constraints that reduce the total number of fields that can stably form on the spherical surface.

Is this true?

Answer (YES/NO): YES